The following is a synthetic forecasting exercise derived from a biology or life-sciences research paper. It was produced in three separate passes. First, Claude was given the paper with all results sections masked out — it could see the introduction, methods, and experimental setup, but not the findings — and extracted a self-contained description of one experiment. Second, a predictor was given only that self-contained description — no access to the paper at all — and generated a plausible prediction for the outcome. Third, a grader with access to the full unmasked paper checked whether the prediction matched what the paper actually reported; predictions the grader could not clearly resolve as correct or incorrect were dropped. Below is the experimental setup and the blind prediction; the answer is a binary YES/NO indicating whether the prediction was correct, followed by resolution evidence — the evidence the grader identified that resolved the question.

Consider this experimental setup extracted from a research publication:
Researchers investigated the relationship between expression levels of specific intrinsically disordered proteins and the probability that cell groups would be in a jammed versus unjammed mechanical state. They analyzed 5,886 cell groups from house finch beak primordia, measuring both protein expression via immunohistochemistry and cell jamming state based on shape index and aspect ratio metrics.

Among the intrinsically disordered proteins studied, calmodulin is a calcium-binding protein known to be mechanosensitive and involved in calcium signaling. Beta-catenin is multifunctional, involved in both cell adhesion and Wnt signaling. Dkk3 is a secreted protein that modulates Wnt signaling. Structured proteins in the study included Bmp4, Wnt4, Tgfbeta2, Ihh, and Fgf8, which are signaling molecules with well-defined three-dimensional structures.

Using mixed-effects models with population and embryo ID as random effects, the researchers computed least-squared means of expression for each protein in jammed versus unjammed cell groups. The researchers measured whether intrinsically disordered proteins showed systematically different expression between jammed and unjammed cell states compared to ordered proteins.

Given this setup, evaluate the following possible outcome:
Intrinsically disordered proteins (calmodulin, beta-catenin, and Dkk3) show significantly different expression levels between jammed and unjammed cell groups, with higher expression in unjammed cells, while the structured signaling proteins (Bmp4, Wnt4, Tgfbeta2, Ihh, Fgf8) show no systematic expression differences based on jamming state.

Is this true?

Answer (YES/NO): NO